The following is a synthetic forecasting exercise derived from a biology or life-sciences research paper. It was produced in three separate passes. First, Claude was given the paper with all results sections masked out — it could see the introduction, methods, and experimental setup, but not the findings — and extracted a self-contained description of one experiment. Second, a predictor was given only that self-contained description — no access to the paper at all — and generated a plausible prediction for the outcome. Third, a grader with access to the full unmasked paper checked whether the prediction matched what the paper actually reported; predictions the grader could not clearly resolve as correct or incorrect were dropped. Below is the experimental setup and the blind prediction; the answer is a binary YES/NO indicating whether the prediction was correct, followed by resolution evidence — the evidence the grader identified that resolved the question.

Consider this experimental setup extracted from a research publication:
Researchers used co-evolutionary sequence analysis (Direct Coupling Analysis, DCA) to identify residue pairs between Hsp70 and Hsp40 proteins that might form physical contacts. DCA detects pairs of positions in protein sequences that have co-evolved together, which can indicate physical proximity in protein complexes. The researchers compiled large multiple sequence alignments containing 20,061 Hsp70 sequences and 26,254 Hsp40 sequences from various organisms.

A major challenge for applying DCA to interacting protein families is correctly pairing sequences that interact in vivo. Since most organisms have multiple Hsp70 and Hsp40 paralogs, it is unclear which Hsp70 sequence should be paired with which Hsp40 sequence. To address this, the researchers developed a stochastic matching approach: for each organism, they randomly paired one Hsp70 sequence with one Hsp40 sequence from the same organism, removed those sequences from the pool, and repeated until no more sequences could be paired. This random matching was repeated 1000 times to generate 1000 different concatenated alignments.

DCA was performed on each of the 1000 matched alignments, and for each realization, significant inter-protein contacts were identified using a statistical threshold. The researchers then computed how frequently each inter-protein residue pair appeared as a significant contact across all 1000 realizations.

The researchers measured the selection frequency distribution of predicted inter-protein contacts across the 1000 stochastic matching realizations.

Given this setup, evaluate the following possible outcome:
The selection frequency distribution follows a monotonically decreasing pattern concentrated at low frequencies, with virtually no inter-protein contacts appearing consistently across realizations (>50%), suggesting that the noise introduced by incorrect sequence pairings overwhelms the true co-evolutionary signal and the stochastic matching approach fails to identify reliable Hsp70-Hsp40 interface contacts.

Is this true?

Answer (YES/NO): NO